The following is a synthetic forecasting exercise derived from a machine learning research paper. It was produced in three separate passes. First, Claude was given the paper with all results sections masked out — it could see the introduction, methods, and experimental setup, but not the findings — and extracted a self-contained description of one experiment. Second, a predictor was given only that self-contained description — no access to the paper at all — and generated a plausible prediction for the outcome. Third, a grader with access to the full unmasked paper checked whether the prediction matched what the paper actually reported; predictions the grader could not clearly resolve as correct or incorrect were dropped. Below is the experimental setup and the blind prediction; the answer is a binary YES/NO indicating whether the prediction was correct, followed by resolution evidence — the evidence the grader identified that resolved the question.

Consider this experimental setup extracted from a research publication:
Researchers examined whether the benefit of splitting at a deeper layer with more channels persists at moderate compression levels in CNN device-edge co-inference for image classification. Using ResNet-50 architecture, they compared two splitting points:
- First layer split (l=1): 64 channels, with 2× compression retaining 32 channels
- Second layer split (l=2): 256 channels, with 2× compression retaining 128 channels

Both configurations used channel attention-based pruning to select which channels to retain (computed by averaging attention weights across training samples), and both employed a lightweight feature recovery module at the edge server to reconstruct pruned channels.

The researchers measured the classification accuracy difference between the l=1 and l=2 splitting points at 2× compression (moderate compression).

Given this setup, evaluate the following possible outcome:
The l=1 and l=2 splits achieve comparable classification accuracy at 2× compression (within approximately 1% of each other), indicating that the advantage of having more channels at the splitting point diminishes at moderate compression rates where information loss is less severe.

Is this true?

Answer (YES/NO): YES